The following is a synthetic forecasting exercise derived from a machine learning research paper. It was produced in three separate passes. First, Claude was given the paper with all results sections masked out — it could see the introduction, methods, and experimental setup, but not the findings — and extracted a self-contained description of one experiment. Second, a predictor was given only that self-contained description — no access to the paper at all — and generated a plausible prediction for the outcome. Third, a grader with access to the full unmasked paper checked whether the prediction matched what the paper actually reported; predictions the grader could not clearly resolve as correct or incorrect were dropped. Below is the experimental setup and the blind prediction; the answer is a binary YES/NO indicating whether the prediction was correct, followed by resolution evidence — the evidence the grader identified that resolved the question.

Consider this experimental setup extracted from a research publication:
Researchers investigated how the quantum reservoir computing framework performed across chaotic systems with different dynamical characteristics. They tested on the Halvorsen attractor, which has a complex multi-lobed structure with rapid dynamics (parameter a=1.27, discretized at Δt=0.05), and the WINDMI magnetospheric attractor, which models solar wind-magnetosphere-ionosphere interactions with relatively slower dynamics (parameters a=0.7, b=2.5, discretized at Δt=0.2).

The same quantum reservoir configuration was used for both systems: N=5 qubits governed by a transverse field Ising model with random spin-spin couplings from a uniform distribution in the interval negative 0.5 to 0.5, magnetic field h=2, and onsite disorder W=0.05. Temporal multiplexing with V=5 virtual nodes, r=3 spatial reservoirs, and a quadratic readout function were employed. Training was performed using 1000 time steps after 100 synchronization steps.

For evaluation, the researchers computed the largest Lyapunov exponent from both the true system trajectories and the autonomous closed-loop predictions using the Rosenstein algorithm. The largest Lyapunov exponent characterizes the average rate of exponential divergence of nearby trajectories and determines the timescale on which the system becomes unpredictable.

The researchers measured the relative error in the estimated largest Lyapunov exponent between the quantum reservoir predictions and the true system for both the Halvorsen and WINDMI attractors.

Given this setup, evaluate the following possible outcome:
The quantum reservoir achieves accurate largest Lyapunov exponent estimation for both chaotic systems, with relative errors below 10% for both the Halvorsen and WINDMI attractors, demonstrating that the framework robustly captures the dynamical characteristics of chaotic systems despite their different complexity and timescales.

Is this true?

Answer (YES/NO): NO